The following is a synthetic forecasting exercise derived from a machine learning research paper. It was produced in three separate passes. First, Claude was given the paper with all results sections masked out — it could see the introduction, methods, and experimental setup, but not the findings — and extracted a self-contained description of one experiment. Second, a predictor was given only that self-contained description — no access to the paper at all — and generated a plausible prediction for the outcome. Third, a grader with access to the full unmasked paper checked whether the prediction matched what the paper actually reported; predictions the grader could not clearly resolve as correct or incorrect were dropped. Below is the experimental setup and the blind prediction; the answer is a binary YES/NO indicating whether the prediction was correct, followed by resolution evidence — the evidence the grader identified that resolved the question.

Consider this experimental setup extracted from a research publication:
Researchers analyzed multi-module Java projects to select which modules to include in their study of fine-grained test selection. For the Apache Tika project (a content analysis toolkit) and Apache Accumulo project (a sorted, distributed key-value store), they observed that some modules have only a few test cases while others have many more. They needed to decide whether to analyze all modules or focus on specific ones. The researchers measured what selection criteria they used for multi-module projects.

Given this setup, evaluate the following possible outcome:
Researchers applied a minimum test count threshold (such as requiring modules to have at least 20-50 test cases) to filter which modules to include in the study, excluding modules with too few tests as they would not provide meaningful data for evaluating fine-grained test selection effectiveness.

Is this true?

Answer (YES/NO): NO